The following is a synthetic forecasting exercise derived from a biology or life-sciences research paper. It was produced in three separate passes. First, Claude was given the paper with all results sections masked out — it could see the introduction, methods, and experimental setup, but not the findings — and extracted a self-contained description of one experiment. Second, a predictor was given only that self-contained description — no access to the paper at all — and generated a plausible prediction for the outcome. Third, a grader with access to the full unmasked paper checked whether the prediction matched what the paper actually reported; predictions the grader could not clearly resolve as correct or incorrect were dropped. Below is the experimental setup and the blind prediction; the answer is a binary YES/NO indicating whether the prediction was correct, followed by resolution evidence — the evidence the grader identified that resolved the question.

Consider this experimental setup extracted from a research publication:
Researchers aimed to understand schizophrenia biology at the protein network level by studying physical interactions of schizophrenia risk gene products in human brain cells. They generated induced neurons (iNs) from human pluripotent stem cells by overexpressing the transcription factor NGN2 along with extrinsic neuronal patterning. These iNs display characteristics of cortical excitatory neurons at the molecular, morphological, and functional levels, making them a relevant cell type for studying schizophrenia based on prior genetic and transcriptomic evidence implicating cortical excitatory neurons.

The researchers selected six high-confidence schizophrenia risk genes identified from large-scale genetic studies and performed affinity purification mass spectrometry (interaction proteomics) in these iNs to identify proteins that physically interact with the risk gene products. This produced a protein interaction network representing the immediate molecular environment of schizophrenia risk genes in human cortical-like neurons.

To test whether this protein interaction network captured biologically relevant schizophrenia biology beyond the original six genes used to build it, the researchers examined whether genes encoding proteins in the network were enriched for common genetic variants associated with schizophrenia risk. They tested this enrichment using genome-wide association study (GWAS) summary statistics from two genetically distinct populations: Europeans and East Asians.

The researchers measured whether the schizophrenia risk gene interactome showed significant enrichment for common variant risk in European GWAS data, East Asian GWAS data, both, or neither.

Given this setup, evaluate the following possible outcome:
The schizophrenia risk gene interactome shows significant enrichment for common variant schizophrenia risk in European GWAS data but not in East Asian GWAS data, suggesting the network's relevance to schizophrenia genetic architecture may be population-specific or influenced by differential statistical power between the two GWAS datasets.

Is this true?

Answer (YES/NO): NO